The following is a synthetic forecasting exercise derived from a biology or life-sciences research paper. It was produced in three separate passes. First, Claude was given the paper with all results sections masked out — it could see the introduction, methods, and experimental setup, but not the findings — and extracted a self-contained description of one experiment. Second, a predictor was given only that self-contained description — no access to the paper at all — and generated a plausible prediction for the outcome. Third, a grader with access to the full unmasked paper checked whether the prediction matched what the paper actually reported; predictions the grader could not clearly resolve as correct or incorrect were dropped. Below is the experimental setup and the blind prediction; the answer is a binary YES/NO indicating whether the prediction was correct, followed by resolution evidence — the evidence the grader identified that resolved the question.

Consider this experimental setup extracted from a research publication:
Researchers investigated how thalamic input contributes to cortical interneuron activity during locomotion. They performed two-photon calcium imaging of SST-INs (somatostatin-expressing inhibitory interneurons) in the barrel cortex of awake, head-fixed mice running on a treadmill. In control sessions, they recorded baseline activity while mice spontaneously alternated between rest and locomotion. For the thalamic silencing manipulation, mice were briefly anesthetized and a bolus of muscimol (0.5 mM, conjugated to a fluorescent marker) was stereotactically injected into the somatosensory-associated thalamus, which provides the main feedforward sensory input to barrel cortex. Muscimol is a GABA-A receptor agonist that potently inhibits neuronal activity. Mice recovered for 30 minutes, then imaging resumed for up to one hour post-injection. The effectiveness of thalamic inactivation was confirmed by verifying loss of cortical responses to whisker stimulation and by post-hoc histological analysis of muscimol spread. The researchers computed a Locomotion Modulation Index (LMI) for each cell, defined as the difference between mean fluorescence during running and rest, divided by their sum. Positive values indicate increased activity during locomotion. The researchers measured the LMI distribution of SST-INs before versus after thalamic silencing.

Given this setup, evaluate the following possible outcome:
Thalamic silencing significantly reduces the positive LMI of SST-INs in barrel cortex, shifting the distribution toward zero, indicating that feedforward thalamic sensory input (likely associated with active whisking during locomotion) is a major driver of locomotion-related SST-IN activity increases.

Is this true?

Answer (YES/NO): YES